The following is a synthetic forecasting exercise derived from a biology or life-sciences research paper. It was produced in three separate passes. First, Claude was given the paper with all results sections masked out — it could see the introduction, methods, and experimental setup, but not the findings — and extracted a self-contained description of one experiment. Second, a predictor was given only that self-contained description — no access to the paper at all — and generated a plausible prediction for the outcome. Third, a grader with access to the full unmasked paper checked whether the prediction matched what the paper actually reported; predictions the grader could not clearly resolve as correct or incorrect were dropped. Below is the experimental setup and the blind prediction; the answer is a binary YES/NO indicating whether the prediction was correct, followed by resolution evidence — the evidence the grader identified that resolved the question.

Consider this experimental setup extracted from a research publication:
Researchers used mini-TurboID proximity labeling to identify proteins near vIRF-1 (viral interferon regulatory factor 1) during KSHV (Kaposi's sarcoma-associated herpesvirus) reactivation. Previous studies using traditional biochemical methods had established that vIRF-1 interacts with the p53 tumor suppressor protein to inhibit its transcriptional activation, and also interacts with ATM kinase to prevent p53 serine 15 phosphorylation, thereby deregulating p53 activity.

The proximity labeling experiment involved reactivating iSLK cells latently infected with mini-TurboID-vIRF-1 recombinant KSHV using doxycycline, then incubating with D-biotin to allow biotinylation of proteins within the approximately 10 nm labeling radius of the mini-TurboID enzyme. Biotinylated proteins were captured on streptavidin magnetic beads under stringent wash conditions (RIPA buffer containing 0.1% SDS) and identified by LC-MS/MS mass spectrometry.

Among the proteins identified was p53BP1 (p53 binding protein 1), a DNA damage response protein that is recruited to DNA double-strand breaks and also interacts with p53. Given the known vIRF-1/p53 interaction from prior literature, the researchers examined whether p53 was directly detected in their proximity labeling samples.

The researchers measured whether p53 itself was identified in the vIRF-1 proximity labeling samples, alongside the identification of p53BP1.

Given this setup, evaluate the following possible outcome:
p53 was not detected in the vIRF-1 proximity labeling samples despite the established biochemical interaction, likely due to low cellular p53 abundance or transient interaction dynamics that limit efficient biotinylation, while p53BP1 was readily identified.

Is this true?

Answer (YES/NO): YES